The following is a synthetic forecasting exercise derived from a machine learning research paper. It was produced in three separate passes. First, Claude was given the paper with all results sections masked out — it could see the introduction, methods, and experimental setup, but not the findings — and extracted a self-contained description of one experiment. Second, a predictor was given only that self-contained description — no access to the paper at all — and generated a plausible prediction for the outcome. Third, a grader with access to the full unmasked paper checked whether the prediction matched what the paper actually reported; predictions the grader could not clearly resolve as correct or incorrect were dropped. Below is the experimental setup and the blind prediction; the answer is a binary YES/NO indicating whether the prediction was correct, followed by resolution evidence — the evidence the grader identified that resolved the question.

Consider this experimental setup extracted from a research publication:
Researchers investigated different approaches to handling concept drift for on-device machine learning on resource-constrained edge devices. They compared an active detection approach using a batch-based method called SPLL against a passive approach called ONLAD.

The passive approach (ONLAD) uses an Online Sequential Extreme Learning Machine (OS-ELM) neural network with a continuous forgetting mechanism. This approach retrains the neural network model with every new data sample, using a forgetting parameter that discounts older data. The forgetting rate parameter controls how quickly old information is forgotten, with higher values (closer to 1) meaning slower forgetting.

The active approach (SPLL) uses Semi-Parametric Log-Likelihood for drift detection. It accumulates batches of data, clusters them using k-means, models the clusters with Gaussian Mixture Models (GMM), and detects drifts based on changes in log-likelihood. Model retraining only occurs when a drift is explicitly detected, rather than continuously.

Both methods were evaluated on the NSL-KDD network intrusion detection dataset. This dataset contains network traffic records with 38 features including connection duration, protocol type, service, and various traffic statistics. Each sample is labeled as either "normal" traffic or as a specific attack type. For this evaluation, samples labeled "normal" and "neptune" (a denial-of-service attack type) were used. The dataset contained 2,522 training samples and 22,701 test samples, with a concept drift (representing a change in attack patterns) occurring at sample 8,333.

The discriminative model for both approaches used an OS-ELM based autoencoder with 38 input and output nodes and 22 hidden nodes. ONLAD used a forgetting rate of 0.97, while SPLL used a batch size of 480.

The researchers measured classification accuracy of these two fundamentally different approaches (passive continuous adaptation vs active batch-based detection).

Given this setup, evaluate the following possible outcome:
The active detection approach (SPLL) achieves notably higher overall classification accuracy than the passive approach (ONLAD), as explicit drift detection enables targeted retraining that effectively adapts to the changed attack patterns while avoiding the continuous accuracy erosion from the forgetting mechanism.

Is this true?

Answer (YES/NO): YES